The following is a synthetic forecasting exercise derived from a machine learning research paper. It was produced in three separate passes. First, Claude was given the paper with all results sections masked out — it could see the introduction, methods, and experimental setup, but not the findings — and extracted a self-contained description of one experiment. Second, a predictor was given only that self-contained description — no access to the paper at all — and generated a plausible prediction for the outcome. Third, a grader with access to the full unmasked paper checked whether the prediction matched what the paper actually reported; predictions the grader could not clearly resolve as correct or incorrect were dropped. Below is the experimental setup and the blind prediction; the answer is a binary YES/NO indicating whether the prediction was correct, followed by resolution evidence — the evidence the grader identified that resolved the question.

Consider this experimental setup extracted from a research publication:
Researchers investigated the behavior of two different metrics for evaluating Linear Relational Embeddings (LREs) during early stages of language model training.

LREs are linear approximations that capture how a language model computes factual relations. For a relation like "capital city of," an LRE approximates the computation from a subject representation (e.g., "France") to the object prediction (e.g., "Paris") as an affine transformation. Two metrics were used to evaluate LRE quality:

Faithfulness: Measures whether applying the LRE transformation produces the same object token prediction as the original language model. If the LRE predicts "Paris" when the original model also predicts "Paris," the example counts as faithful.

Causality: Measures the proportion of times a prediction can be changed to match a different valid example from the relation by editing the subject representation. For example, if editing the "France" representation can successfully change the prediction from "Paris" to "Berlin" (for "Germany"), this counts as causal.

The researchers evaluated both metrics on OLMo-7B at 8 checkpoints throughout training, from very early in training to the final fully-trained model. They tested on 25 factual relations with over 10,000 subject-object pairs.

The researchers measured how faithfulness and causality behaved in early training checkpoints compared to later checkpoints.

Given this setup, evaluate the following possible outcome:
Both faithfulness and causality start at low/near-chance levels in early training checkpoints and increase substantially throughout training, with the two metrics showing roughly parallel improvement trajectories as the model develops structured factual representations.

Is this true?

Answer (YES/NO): NO